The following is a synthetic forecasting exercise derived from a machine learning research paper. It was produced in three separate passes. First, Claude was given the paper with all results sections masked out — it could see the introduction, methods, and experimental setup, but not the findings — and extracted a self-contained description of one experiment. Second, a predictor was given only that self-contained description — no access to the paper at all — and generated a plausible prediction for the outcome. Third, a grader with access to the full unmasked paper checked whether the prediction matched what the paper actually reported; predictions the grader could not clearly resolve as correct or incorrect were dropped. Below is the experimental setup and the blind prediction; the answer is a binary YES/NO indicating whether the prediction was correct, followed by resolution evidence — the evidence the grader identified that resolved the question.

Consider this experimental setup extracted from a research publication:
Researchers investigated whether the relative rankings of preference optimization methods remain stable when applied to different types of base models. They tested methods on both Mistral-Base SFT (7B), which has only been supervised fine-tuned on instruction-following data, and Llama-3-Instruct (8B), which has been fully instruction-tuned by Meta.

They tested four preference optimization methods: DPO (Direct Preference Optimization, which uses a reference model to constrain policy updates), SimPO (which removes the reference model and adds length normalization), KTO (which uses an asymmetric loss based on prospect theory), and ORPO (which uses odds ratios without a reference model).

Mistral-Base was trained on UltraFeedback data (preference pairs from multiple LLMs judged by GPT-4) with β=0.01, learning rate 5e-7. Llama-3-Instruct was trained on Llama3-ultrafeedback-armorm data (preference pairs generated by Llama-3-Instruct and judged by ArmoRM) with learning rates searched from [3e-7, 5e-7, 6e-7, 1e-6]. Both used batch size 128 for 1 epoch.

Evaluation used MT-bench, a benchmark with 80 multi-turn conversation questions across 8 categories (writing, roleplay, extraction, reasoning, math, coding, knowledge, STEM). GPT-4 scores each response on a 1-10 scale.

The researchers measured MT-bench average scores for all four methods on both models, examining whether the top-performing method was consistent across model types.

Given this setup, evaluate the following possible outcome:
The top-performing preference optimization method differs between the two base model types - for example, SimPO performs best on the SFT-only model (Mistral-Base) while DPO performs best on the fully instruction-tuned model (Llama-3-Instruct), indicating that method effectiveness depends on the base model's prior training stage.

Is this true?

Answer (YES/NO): NO